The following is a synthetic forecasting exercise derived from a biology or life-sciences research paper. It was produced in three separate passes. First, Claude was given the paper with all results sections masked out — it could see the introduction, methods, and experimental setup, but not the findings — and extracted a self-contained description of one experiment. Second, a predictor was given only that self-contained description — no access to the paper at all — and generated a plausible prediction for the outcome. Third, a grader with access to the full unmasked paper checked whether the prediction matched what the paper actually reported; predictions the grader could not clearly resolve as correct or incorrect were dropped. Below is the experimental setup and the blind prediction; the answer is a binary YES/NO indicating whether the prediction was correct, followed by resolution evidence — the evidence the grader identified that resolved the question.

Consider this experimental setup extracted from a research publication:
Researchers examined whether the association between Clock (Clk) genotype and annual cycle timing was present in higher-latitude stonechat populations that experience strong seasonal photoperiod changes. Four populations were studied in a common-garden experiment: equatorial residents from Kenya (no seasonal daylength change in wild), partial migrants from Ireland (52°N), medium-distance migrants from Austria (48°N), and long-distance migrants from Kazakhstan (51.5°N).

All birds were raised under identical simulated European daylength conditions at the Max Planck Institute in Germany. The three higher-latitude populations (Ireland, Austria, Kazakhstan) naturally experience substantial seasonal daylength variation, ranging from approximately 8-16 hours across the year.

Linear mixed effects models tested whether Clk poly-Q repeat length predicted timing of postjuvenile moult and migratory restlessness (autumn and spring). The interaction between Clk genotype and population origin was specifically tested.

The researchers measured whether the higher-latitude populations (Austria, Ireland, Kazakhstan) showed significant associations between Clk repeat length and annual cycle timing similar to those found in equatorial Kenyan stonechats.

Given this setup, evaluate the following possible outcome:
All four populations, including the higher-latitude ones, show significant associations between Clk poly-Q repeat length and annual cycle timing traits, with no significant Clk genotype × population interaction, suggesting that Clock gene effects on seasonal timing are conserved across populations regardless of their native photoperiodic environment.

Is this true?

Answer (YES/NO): NO